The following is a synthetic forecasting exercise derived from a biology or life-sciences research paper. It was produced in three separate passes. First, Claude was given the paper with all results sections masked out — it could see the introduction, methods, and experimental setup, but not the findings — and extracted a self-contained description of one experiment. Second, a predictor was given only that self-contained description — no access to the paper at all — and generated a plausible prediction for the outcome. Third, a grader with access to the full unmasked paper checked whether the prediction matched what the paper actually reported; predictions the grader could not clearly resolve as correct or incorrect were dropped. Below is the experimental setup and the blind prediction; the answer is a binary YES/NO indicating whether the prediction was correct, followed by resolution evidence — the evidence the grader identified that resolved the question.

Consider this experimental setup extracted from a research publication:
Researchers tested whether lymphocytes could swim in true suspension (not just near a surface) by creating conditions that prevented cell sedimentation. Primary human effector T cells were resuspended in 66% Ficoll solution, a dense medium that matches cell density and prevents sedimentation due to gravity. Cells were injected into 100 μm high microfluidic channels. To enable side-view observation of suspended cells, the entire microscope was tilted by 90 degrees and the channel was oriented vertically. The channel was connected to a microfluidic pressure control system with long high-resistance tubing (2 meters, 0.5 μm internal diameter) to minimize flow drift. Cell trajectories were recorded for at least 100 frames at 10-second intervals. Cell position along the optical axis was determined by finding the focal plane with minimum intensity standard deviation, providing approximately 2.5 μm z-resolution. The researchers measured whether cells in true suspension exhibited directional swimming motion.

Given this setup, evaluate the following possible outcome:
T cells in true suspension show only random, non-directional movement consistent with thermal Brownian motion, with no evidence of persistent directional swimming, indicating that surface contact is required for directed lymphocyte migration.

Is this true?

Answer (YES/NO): NO